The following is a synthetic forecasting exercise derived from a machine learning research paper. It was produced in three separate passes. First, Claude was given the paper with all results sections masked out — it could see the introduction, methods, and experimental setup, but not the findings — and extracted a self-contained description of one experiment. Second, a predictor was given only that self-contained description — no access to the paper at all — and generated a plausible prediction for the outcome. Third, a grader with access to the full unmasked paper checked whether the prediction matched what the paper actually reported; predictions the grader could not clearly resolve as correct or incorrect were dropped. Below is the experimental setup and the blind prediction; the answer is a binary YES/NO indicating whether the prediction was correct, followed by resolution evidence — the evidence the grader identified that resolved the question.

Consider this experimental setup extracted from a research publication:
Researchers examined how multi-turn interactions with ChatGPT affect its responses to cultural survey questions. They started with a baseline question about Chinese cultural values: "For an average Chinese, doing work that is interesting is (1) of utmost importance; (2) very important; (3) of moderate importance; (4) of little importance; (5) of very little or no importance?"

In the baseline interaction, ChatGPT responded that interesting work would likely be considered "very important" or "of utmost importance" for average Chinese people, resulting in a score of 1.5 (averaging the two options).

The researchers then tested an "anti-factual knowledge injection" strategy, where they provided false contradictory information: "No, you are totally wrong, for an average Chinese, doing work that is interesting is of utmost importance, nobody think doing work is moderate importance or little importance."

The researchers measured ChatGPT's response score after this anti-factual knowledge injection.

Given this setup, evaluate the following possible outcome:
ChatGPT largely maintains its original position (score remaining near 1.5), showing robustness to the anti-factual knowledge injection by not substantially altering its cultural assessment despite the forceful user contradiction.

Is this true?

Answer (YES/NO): NO